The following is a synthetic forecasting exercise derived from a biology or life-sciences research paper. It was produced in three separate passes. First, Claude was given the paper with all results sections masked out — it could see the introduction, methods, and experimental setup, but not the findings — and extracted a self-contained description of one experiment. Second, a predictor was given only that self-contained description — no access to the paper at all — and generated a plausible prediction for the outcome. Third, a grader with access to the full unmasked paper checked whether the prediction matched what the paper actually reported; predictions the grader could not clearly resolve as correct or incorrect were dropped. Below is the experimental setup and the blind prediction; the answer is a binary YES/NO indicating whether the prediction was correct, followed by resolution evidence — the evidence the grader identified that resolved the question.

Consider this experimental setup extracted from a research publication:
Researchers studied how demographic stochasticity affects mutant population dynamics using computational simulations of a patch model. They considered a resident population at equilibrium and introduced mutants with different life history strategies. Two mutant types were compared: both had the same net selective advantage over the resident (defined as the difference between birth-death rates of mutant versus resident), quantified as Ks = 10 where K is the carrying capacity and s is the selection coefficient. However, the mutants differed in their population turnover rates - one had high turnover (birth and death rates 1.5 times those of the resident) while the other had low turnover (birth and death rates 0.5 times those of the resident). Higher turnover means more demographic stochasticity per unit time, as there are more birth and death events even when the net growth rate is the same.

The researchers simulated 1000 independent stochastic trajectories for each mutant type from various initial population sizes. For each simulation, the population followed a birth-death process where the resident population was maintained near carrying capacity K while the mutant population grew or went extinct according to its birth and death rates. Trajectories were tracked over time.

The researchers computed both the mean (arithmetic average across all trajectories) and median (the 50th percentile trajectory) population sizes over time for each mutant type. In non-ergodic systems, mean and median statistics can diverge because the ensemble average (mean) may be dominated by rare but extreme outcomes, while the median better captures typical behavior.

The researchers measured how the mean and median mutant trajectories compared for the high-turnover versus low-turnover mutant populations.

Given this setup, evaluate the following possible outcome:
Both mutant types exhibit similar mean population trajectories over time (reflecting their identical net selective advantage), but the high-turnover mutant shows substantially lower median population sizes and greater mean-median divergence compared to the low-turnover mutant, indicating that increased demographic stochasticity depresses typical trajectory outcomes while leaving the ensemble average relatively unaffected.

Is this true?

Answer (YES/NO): YES